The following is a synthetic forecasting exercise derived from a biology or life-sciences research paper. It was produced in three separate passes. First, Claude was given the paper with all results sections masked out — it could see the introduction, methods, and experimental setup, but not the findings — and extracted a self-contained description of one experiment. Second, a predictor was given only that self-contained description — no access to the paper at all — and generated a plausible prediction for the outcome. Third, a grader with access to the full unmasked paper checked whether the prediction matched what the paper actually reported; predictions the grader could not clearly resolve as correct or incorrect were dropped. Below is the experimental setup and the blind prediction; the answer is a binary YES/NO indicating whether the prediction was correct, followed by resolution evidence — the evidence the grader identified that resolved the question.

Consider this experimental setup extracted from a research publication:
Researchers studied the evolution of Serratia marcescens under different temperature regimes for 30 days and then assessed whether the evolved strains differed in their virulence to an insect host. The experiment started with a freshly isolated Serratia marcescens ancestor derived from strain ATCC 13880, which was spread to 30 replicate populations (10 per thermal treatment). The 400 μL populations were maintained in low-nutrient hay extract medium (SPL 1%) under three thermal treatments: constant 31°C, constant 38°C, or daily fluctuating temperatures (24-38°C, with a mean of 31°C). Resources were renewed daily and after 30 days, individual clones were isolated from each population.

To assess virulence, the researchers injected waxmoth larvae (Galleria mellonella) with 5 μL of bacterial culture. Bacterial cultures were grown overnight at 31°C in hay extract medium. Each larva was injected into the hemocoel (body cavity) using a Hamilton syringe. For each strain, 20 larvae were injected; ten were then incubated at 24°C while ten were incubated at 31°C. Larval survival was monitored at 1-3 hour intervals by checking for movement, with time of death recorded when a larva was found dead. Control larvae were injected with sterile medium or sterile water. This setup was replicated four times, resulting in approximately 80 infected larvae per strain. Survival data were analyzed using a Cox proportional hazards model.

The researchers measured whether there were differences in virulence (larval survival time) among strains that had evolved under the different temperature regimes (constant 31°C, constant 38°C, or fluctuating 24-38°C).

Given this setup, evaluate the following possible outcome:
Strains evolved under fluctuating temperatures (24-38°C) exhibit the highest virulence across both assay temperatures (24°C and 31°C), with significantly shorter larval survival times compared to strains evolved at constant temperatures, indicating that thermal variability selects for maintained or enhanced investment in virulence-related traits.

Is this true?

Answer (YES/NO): NO